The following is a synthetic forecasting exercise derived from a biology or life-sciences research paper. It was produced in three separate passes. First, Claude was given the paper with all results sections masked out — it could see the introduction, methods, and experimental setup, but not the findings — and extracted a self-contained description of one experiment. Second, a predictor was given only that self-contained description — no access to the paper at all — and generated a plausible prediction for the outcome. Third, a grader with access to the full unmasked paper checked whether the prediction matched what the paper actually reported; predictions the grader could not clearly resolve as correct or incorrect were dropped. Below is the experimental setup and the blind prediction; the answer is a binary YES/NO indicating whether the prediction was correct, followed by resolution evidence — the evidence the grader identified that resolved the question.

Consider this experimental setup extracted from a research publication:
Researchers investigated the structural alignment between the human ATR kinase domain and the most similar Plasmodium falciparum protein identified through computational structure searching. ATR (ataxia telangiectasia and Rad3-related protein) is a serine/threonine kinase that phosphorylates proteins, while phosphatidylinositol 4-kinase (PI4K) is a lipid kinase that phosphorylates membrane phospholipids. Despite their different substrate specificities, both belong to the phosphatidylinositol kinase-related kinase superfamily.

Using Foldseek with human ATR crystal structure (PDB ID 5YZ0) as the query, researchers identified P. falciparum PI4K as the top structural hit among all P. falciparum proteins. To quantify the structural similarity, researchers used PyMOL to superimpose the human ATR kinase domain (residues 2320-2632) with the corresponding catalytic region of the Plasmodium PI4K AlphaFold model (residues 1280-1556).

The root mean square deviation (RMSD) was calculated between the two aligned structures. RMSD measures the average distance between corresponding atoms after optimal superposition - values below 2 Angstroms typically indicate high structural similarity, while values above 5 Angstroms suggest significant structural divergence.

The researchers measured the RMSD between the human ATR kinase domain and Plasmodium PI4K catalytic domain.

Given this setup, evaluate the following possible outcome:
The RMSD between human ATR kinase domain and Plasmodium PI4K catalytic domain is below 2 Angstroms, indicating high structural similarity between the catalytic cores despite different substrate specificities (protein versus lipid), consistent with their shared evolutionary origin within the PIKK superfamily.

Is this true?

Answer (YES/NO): YES